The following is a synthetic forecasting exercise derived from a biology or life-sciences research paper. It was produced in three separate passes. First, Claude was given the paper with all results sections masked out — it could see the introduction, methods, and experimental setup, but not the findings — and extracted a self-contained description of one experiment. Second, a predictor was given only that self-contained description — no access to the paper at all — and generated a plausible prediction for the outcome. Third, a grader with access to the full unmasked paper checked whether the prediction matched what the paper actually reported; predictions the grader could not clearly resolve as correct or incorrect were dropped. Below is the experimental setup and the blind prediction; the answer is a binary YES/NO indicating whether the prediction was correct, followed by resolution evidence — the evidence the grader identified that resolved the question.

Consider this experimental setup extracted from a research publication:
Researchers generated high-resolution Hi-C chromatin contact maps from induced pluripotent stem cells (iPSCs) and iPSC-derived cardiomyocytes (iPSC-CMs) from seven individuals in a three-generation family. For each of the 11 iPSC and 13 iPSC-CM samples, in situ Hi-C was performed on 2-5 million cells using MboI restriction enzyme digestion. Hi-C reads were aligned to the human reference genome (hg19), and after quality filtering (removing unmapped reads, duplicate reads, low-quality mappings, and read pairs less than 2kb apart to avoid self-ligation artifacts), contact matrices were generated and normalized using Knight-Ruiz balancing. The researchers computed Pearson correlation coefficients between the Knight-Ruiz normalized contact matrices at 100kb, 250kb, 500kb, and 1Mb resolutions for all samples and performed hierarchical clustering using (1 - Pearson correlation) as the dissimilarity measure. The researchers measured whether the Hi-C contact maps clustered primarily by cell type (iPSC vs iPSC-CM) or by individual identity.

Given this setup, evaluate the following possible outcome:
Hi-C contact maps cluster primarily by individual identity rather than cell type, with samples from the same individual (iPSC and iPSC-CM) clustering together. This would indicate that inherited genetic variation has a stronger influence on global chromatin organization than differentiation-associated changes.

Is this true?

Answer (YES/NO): NO